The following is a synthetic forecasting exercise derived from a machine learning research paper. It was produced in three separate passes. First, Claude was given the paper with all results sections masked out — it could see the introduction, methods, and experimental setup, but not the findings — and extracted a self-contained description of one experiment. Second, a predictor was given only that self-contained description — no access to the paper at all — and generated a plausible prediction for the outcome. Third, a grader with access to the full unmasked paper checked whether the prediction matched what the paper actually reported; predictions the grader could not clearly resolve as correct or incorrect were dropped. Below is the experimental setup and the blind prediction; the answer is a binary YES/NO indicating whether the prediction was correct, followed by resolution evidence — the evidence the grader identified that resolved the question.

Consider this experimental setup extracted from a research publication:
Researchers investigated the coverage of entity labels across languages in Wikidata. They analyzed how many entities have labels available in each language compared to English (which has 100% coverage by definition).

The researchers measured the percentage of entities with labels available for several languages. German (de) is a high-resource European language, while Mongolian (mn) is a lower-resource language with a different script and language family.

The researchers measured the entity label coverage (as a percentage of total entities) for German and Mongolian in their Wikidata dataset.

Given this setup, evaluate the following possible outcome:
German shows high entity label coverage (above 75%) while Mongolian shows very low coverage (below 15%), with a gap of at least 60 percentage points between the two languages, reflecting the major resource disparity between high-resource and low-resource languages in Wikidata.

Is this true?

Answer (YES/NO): YES